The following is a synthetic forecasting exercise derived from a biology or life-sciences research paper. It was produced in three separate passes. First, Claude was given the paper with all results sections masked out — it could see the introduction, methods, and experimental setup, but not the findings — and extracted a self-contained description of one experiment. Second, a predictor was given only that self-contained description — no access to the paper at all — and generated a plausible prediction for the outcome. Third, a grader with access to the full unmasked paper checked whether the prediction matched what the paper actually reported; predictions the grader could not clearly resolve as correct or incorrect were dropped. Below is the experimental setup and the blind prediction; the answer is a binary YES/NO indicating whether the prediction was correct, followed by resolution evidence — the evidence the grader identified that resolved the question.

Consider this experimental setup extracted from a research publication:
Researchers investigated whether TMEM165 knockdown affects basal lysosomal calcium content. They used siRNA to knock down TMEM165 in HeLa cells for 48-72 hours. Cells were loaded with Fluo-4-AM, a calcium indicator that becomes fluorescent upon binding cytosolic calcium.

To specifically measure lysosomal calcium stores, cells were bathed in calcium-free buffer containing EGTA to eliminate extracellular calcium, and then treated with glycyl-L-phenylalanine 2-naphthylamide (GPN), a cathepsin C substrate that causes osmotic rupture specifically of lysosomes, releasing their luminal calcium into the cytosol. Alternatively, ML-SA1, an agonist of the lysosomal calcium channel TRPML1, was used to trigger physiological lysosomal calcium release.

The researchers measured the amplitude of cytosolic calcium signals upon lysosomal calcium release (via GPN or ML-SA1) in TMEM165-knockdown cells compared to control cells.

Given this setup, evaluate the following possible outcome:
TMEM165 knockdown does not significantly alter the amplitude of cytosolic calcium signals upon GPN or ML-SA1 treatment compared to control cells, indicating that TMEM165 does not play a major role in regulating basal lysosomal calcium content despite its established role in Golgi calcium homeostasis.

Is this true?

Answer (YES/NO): NO